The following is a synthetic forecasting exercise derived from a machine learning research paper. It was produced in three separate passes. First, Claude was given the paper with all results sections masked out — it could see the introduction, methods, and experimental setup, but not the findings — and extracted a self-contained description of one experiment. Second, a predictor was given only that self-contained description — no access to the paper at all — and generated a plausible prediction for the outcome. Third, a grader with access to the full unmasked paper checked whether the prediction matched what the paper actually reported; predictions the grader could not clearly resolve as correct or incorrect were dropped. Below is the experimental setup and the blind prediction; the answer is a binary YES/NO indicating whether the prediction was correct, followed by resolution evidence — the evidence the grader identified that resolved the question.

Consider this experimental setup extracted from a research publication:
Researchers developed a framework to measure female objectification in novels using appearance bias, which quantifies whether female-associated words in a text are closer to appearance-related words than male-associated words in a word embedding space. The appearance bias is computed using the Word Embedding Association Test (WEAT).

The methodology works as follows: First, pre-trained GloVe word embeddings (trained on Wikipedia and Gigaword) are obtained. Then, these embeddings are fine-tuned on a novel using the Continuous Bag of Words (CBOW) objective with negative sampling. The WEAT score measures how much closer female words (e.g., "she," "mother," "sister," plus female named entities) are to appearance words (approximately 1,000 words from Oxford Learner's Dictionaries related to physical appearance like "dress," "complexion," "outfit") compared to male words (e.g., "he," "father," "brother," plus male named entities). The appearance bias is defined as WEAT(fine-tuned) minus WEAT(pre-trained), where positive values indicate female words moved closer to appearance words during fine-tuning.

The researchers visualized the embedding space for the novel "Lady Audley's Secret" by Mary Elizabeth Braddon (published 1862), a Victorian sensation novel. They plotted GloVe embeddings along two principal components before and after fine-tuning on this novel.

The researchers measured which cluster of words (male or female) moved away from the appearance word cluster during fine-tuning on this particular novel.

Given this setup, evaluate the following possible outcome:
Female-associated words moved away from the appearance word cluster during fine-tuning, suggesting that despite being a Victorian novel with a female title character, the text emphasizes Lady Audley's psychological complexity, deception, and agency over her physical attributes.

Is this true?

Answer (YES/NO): NO